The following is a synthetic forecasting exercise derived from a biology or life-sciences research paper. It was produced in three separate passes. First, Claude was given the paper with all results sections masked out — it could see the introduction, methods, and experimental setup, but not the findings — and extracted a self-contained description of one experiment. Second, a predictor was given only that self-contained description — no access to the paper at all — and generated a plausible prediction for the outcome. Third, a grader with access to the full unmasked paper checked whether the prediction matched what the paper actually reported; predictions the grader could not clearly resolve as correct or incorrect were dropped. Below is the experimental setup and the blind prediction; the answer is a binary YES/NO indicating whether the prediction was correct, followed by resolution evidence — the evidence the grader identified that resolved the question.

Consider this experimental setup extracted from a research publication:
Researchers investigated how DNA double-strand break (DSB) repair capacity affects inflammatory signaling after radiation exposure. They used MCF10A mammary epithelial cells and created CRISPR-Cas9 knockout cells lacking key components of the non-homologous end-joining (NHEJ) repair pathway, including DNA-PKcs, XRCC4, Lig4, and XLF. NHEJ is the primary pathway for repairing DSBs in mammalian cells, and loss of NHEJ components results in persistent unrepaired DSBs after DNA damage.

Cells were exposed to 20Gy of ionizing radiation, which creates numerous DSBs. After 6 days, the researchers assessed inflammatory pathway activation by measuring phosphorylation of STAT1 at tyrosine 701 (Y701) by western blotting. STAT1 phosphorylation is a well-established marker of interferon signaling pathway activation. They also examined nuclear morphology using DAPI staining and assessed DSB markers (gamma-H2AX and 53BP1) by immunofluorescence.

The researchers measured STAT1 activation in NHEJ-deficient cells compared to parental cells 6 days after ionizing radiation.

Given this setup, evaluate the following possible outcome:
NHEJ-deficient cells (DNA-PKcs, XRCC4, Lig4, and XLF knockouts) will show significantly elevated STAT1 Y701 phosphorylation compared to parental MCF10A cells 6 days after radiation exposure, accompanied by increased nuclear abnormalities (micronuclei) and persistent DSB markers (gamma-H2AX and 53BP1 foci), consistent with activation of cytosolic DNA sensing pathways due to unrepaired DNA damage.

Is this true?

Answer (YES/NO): NO